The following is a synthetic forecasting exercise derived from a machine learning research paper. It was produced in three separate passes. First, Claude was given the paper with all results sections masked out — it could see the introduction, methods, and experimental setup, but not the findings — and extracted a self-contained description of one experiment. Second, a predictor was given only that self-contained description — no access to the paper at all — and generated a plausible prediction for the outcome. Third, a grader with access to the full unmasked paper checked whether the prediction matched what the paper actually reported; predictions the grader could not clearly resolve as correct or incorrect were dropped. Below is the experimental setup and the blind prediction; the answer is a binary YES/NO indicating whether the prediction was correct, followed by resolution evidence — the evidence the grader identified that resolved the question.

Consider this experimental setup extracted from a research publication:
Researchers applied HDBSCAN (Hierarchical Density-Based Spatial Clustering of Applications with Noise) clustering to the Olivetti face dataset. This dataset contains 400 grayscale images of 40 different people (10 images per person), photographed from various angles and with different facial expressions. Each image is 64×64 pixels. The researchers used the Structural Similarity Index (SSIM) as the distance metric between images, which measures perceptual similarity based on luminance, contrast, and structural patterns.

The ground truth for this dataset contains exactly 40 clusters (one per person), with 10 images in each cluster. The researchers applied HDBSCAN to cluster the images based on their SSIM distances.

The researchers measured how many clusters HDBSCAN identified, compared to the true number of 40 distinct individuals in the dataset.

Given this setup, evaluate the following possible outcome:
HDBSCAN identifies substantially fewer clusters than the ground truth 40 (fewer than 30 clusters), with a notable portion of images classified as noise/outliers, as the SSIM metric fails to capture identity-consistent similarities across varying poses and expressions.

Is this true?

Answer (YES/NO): NO